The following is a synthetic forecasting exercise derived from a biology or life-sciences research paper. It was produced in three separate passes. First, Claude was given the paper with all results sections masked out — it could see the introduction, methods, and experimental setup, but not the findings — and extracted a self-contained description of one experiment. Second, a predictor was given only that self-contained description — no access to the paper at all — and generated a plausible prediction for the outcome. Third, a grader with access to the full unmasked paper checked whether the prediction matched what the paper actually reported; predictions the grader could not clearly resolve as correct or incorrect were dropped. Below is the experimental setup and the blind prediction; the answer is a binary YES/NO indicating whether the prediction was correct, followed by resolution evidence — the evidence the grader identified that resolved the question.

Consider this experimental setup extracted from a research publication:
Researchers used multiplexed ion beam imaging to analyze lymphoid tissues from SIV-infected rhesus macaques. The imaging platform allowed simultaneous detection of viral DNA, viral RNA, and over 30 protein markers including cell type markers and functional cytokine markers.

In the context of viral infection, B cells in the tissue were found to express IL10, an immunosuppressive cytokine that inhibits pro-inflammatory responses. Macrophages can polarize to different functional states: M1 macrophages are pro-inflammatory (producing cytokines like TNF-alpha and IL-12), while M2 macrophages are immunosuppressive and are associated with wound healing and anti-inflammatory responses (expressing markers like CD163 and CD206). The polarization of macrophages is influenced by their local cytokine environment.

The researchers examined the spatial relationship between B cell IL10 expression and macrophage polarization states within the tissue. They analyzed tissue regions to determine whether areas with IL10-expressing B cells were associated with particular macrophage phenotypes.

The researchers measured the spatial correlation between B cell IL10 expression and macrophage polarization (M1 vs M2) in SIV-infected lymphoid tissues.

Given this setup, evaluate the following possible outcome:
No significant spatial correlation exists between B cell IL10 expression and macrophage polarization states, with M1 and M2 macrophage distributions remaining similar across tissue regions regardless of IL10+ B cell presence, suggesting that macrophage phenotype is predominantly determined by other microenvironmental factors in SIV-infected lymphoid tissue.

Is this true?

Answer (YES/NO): NO